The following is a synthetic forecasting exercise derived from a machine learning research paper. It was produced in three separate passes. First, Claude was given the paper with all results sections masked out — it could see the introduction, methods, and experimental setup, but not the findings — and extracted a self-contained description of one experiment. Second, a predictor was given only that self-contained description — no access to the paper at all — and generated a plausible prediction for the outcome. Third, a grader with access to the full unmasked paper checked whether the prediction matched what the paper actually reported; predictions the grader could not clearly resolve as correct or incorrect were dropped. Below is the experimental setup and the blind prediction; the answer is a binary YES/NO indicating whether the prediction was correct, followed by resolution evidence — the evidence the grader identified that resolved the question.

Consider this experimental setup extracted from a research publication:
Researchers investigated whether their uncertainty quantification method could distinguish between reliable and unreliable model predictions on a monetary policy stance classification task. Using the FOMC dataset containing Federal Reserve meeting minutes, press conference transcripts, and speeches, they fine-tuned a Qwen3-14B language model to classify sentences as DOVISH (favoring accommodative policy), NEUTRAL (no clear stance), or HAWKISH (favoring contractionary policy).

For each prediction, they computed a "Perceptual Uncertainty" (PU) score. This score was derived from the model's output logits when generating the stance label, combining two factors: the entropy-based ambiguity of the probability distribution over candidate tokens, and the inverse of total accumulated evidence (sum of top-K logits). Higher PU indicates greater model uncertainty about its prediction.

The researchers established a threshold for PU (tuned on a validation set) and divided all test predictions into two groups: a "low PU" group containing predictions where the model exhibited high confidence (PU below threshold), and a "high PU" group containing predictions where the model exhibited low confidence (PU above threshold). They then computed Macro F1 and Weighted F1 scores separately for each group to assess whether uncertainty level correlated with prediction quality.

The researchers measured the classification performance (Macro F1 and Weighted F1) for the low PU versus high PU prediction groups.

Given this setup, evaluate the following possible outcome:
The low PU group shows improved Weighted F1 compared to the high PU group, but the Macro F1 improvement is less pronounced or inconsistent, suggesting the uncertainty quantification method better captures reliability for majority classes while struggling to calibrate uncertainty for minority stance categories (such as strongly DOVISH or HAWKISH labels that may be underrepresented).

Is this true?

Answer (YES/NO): NO